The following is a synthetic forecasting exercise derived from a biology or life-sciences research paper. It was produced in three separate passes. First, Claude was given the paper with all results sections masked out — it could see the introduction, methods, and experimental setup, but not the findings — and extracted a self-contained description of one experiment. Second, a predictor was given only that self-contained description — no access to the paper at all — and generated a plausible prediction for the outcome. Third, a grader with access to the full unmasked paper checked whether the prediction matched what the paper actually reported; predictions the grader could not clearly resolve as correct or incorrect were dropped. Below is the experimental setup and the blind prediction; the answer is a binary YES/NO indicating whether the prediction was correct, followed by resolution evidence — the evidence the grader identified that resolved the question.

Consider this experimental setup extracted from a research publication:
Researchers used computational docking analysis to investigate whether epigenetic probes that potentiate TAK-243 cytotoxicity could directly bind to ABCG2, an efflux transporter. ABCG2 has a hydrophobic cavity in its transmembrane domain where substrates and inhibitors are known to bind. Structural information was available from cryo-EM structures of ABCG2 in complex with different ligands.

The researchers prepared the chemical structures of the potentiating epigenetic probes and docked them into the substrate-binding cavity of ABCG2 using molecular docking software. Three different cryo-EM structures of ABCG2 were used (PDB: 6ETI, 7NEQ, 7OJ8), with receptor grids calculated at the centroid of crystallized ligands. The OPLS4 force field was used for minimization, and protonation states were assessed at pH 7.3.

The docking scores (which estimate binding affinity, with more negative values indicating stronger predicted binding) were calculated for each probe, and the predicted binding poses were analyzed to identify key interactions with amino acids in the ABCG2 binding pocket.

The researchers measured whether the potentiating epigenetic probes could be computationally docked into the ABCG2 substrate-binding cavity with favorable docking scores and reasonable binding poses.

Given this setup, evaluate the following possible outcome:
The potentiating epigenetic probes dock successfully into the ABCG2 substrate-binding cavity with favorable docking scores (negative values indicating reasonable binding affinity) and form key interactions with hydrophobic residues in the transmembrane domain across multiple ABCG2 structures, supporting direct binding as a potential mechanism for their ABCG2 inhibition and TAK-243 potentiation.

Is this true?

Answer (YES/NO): YES